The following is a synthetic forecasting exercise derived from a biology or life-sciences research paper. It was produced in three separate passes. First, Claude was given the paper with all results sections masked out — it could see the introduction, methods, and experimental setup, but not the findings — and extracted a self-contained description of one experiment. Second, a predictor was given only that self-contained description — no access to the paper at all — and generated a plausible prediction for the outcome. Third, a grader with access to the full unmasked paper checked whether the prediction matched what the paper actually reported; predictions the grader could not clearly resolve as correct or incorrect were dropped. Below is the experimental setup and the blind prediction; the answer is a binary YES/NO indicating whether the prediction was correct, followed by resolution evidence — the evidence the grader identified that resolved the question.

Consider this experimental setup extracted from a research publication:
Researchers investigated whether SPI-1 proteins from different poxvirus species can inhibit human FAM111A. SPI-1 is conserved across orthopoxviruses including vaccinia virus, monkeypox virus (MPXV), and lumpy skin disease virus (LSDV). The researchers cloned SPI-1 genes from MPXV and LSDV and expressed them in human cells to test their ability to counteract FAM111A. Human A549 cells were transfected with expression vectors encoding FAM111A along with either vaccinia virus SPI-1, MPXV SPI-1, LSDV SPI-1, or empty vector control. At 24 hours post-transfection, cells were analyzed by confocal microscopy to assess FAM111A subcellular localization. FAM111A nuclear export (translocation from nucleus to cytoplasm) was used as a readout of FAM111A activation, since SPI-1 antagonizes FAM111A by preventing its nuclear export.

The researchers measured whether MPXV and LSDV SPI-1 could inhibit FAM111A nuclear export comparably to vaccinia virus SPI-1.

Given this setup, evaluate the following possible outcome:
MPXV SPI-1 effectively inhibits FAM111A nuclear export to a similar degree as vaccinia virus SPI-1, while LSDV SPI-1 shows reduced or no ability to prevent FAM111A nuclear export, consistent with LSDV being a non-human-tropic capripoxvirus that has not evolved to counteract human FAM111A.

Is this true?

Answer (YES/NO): NO